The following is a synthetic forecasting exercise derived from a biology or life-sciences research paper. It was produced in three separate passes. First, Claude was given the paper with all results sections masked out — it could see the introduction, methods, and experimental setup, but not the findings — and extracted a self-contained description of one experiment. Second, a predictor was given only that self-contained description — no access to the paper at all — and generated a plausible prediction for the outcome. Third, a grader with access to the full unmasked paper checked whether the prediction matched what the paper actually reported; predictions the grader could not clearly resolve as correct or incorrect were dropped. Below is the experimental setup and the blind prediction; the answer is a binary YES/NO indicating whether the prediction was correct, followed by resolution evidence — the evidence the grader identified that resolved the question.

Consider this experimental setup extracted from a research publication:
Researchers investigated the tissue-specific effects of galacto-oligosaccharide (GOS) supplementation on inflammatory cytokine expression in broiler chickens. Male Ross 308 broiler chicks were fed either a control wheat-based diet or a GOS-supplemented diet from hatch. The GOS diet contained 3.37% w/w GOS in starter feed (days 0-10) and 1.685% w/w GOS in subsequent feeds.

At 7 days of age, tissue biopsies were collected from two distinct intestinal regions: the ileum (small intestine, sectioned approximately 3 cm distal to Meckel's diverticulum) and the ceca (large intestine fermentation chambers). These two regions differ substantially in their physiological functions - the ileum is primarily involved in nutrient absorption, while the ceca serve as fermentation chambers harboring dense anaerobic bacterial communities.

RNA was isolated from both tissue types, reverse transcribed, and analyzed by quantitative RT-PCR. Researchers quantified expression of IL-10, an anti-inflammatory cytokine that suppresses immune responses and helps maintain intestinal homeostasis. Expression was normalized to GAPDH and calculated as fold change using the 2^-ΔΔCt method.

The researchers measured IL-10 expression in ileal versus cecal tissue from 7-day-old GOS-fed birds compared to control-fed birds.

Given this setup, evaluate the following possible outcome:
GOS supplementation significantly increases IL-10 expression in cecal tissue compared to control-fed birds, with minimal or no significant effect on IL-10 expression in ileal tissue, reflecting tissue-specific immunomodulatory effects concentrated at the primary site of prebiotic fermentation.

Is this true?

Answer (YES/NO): NO